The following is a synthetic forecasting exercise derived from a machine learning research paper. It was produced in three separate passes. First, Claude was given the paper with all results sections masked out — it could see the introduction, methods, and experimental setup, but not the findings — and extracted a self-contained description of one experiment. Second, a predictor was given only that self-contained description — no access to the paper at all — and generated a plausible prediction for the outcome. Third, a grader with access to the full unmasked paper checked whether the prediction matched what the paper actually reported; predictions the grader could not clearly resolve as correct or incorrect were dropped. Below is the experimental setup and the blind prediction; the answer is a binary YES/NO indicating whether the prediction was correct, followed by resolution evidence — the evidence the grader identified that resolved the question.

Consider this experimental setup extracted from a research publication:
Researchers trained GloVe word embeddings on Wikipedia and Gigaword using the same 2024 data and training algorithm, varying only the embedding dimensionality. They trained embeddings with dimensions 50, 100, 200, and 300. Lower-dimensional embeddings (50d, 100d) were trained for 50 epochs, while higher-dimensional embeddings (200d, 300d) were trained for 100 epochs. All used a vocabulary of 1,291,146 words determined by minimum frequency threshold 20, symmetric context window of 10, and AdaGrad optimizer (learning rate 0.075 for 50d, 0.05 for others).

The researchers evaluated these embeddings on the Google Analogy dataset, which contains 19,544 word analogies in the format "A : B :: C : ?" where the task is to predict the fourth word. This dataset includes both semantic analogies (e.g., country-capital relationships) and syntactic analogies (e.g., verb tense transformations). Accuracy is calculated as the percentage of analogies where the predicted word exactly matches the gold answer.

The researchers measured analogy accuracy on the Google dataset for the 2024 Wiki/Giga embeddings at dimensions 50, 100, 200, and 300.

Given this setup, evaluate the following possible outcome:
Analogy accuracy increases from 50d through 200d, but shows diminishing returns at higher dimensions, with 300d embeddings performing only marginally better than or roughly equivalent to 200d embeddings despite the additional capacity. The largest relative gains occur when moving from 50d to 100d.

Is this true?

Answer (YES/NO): YES